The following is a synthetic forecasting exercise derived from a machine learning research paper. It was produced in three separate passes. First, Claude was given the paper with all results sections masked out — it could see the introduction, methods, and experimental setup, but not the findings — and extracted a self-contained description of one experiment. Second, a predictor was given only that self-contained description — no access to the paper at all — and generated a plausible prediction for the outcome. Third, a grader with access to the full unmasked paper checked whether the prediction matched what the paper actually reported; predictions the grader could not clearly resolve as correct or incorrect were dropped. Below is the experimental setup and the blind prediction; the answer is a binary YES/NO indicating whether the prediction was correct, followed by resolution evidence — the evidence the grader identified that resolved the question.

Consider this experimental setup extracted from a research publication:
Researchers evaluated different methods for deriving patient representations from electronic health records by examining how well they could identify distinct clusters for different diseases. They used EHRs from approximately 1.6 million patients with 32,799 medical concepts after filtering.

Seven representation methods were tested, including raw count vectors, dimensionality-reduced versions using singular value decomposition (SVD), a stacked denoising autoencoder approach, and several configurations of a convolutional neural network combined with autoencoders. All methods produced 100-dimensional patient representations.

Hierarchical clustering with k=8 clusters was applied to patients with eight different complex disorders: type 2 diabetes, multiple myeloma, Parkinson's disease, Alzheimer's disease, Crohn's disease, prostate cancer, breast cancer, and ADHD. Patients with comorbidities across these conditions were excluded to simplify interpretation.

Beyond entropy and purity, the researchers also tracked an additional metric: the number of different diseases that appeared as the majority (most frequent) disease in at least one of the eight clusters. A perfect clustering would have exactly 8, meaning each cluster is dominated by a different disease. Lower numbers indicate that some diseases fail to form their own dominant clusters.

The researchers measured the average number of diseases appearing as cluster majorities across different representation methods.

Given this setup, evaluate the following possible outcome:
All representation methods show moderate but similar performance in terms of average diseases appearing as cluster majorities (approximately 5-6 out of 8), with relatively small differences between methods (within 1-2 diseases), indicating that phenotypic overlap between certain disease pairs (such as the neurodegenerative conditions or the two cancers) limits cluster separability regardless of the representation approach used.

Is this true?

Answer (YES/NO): NO